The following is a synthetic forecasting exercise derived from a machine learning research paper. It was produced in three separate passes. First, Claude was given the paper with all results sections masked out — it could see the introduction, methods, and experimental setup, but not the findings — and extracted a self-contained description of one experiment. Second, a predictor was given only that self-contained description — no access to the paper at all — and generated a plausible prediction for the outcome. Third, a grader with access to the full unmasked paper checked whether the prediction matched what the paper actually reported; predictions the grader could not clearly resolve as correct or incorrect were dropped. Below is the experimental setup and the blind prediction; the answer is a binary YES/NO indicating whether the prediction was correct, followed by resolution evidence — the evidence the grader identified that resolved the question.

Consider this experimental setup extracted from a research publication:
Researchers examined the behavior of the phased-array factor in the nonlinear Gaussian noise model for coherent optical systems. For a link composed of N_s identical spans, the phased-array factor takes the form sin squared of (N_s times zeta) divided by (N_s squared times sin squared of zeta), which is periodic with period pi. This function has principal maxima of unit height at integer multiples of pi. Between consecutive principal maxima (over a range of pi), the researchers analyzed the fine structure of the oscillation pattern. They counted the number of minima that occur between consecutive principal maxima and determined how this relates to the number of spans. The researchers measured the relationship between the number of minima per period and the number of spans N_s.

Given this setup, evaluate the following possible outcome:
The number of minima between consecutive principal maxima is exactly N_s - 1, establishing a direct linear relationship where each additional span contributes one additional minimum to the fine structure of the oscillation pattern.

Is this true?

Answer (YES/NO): YES